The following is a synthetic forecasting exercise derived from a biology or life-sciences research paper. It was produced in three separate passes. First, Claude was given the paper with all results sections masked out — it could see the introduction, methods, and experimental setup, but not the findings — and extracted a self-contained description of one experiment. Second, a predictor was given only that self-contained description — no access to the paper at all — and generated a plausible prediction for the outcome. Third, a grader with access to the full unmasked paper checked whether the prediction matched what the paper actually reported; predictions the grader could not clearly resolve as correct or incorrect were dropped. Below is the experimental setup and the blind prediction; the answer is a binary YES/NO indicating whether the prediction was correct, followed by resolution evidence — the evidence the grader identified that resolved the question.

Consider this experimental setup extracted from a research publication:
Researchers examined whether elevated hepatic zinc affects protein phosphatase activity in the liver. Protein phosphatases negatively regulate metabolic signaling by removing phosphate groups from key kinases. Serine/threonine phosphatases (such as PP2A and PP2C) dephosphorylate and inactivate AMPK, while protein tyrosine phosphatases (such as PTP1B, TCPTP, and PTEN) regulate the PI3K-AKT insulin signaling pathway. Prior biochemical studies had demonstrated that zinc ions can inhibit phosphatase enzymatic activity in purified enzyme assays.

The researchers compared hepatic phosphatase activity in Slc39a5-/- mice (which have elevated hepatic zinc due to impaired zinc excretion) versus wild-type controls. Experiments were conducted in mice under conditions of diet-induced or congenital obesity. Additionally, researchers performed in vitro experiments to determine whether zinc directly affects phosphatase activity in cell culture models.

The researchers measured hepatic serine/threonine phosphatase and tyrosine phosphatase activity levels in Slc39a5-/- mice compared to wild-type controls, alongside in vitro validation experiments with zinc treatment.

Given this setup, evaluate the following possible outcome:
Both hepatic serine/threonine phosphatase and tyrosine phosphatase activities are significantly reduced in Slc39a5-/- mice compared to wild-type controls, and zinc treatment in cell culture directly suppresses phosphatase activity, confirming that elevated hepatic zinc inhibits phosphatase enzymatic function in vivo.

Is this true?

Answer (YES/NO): NO